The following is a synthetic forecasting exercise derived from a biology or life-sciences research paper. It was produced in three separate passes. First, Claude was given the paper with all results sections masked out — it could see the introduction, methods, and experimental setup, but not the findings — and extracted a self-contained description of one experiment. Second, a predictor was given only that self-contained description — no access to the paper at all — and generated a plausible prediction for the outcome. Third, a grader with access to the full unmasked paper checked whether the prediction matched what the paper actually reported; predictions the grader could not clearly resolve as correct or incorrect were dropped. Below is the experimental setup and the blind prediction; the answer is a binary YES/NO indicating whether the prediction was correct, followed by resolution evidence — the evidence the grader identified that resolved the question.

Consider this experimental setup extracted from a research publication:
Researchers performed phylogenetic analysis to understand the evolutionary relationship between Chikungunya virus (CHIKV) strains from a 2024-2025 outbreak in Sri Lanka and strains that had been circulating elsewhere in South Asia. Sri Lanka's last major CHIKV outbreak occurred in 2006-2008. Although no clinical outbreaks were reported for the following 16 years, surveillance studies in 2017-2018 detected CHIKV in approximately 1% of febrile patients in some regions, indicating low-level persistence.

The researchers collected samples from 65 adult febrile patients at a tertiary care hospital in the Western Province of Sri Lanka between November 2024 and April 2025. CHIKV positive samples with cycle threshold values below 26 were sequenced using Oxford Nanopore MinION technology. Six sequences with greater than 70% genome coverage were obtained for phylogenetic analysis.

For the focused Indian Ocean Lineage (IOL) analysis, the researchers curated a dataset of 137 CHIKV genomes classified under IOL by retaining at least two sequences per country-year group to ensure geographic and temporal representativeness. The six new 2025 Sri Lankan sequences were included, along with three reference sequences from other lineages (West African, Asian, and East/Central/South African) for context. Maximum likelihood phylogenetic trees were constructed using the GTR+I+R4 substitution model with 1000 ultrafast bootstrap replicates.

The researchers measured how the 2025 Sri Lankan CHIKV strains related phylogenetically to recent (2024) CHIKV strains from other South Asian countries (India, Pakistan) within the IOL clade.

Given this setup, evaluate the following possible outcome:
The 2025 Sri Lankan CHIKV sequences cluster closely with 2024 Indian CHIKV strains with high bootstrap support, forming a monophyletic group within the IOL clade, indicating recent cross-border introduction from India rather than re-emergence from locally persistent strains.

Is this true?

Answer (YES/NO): NO